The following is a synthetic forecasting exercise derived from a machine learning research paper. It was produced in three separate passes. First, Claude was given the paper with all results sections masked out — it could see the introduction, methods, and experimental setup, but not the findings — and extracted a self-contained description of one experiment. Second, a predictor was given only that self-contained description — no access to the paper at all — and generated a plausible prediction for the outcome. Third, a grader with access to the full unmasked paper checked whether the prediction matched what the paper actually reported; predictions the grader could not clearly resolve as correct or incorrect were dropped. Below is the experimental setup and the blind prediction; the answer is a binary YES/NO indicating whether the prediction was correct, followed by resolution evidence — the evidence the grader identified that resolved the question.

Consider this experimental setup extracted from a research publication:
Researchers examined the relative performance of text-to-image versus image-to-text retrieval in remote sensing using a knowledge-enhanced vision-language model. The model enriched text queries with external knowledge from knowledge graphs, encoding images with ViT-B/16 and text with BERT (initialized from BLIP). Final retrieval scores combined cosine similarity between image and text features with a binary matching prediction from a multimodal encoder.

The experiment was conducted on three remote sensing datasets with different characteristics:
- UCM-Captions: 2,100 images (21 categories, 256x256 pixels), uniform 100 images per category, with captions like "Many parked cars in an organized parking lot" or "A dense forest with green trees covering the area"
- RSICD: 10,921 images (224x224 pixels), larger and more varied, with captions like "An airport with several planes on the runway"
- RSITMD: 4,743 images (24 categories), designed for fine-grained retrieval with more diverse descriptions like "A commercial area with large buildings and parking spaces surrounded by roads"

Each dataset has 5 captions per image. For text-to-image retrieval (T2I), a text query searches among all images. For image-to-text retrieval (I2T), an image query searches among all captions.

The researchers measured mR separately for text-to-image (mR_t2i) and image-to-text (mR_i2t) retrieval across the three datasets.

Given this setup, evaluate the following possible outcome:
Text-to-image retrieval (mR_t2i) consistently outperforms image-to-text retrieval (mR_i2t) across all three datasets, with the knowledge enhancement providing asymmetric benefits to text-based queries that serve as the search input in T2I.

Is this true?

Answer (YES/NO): NO